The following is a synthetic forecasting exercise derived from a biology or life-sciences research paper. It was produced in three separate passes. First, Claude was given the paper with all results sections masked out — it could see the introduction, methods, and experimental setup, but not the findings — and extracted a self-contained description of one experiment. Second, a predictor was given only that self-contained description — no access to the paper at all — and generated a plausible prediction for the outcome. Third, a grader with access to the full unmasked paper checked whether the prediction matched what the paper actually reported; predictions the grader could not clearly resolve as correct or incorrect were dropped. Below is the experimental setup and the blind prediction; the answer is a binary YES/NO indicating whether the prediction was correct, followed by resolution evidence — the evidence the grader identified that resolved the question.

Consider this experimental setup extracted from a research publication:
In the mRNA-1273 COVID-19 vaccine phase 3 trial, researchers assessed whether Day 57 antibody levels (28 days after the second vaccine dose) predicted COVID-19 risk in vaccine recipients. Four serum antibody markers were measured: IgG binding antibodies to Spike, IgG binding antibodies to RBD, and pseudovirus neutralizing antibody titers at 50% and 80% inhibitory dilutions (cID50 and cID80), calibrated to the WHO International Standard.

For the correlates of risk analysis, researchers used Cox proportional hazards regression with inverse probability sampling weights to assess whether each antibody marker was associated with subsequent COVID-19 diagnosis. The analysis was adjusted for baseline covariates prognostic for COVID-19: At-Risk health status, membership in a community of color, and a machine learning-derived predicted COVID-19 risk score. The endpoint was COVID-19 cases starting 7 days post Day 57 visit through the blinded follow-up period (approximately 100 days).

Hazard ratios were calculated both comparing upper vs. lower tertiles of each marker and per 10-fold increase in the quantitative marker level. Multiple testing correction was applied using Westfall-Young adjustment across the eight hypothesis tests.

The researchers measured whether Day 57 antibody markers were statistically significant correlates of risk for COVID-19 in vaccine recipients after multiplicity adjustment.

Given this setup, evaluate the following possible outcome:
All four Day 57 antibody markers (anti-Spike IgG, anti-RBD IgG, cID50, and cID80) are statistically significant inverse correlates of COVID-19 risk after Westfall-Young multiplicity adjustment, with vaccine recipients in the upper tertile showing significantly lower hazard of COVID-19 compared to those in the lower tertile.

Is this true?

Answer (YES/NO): YES